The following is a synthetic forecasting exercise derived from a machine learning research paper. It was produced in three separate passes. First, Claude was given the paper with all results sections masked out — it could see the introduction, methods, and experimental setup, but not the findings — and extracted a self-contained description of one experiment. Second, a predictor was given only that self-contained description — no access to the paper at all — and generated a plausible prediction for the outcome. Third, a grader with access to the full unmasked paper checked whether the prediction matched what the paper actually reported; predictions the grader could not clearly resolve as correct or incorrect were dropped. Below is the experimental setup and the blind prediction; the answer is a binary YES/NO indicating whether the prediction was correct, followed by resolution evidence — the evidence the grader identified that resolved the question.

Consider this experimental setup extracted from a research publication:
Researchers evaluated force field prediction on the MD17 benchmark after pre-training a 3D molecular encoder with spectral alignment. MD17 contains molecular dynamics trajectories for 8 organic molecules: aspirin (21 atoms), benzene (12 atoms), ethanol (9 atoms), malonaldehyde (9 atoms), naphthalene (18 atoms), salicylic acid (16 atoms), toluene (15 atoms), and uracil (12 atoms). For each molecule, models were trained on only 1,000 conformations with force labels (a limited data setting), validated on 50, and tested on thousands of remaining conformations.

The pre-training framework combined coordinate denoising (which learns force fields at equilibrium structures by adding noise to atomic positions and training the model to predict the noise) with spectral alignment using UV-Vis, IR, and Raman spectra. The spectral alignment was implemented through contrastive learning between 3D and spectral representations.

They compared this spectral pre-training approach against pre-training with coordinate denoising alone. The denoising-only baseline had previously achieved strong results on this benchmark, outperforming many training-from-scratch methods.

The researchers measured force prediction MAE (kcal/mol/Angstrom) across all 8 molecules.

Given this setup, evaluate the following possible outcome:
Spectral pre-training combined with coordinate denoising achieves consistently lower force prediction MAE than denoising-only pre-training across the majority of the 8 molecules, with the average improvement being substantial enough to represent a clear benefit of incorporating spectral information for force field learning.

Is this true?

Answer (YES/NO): NO